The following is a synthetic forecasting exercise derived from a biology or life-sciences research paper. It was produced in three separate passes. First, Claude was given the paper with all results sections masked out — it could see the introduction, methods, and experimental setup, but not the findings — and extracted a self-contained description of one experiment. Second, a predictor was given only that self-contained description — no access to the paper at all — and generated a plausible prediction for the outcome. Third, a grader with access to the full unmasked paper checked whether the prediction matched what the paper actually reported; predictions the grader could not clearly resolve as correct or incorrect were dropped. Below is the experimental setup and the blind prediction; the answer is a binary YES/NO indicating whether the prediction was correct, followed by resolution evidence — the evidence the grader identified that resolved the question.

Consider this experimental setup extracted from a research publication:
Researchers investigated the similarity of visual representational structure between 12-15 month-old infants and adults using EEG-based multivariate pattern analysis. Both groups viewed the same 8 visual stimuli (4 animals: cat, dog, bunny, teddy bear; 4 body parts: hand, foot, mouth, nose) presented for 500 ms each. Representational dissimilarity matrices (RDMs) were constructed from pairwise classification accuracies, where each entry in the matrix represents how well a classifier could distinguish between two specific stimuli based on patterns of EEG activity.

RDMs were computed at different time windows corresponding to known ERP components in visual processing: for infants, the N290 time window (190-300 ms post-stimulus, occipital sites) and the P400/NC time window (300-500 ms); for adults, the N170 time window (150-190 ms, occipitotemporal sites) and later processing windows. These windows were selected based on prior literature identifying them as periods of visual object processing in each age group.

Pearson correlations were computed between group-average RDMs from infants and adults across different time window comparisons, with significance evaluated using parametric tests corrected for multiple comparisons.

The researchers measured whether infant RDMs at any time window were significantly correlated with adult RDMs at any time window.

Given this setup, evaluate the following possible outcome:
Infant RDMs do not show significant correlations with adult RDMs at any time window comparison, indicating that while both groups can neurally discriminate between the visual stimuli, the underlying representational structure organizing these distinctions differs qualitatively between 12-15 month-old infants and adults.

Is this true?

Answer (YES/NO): YES